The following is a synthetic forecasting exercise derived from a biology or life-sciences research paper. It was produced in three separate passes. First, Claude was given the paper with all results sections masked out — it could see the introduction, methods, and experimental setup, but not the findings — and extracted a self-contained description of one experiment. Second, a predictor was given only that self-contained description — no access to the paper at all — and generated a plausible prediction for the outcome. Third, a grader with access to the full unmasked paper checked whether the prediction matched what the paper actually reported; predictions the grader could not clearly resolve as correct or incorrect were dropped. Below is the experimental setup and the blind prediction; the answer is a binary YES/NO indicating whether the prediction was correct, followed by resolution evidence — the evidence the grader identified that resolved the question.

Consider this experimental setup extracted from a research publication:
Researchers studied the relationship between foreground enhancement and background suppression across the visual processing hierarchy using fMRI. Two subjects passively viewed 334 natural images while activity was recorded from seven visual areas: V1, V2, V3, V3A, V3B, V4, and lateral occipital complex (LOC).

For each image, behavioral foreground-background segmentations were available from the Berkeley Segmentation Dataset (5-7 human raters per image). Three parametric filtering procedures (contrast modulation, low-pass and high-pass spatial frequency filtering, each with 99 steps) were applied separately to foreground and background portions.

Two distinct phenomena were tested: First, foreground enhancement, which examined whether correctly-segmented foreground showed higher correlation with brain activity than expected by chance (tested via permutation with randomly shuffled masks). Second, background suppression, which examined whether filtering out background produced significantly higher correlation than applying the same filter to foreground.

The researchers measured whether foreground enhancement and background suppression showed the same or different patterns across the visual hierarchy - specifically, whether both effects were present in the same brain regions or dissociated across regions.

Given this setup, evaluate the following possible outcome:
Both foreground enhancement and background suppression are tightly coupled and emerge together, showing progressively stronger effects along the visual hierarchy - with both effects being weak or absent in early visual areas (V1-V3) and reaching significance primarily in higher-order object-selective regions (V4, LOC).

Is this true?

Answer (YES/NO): NO